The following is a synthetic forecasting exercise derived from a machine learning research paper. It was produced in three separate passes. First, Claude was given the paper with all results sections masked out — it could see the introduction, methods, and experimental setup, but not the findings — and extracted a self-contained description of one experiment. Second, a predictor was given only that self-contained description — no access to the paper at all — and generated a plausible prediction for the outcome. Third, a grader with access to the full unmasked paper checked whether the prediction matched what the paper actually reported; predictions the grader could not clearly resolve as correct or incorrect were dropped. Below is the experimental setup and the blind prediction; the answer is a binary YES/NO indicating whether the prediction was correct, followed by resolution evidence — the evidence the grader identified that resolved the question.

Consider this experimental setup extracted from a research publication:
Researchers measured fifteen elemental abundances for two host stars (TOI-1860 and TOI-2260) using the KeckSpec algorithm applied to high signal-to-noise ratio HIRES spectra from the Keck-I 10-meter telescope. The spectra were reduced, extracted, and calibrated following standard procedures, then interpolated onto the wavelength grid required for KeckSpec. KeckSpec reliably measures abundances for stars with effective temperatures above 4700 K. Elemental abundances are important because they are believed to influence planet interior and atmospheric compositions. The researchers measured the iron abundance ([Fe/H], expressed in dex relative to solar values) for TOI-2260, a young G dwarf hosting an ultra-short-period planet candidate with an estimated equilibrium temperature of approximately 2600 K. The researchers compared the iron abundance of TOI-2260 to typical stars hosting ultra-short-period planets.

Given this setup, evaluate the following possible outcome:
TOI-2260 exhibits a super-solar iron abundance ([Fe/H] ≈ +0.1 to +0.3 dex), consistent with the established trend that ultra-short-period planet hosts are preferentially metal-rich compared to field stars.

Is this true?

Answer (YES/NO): NO